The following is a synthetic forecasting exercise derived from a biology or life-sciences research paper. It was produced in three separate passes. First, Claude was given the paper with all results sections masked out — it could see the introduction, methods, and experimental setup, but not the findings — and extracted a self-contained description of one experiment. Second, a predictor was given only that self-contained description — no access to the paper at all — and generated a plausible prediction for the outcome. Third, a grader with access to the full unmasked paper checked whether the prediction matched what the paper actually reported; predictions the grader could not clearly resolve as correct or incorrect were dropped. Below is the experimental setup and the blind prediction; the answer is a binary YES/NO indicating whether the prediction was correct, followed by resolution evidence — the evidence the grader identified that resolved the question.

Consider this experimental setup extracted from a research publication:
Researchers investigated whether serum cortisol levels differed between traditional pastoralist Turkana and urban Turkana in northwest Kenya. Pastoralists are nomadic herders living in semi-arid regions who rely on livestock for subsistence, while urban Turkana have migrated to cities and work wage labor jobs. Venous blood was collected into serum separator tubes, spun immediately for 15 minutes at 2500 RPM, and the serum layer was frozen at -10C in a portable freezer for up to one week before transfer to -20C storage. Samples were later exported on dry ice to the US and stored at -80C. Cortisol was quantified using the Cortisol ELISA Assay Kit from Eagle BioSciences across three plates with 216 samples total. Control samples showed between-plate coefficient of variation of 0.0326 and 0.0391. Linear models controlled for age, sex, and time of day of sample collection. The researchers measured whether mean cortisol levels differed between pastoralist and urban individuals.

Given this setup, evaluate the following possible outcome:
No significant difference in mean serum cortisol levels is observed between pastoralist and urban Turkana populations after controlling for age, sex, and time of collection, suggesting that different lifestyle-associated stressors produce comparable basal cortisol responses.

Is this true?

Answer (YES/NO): YES